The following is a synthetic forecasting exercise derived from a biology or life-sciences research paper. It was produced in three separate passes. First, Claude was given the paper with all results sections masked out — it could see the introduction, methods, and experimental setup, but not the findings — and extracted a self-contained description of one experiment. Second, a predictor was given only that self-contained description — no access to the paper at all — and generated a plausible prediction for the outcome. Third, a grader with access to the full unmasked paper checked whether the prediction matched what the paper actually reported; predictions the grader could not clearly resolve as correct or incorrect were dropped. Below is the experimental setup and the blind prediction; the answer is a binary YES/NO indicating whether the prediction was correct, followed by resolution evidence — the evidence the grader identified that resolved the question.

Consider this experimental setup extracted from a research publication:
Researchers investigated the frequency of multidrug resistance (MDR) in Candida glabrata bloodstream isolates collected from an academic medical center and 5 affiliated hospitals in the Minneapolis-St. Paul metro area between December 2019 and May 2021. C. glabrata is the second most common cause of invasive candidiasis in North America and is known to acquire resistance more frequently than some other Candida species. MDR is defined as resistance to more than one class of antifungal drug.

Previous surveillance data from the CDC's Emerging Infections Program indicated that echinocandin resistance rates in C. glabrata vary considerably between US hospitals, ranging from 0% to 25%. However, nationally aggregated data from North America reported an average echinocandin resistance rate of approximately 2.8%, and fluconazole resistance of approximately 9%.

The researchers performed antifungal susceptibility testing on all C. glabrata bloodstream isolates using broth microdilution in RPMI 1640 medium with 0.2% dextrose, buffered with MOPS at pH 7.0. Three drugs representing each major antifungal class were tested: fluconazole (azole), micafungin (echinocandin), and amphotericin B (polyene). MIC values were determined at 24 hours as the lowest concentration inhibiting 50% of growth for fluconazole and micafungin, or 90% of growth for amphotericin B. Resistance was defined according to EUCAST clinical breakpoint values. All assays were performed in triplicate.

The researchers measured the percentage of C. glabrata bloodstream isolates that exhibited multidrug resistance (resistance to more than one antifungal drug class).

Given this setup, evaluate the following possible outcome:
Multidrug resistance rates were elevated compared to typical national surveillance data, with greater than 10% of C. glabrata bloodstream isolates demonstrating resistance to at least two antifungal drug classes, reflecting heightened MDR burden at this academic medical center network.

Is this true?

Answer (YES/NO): NO